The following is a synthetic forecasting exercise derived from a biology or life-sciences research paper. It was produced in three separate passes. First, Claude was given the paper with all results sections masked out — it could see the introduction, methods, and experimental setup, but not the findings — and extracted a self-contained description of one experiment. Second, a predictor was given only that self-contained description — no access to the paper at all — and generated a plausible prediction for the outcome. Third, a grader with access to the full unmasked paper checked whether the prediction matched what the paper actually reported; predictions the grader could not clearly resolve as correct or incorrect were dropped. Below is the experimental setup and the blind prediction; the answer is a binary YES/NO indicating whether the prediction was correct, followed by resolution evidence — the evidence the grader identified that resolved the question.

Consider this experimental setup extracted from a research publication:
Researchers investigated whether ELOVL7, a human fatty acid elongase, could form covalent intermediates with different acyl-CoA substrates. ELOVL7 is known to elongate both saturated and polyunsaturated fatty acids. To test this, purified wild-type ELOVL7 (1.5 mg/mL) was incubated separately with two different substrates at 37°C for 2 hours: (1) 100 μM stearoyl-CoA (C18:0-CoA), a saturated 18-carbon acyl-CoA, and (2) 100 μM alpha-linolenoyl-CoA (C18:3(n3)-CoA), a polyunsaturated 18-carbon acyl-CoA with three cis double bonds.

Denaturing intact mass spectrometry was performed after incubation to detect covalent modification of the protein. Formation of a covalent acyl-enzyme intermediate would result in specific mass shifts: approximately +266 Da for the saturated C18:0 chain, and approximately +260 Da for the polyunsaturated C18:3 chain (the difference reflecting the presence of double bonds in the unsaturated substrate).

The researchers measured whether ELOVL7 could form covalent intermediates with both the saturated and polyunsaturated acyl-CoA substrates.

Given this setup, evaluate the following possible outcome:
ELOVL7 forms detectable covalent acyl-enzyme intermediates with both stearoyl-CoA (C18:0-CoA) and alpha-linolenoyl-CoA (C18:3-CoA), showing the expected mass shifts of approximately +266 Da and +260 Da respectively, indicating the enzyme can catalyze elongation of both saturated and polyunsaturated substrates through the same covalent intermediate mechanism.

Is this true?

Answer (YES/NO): YES